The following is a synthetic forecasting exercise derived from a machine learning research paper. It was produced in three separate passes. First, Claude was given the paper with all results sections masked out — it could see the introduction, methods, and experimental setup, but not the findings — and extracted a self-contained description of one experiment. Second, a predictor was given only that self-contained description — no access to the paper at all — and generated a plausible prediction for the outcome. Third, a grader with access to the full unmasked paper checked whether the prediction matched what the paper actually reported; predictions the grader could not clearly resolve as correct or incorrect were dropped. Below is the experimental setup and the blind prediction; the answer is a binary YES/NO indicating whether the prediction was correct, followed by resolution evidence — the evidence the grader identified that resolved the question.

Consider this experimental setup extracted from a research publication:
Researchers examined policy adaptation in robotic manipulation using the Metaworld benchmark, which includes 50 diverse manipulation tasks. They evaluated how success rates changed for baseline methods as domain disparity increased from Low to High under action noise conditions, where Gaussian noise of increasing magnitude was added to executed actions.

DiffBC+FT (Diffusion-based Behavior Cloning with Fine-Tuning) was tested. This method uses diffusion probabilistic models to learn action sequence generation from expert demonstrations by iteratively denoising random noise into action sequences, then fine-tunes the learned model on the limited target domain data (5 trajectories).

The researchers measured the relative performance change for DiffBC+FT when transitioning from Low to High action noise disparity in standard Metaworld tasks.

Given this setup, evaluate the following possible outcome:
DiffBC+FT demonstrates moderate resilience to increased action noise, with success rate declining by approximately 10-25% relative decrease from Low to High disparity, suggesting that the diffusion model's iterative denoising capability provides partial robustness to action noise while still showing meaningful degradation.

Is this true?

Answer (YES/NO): NO